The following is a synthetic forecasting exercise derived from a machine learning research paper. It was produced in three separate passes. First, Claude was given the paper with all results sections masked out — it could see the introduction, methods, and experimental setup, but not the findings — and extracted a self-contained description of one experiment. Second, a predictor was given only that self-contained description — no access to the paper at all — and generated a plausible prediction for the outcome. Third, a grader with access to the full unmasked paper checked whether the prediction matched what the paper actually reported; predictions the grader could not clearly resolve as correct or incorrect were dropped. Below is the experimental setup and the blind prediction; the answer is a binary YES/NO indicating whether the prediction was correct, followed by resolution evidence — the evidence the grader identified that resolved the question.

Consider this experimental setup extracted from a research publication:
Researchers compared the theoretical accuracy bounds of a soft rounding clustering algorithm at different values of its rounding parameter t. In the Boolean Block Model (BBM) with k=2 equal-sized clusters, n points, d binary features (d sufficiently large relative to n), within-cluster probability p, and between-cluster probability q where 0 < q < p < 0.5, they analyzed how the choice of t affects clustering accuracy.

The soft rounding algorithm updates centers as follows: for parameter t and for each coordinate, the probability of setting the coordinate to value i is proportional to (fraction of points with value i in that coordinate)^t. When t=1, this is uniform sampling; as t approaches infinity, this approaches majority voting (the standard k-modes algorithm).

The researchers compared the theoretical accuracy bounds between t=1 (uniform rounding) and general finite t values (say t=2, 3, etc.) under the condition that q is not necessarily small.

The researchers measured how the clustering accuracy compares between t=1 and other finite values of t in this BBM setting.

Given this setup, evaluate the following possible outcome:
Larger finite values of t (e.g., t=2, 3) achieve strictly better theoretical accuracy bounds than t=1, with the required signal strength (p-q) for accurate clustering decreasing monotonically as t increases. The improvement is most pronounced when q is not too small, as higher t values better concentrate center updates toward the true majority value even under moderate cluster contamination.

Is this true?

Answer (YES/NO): NO